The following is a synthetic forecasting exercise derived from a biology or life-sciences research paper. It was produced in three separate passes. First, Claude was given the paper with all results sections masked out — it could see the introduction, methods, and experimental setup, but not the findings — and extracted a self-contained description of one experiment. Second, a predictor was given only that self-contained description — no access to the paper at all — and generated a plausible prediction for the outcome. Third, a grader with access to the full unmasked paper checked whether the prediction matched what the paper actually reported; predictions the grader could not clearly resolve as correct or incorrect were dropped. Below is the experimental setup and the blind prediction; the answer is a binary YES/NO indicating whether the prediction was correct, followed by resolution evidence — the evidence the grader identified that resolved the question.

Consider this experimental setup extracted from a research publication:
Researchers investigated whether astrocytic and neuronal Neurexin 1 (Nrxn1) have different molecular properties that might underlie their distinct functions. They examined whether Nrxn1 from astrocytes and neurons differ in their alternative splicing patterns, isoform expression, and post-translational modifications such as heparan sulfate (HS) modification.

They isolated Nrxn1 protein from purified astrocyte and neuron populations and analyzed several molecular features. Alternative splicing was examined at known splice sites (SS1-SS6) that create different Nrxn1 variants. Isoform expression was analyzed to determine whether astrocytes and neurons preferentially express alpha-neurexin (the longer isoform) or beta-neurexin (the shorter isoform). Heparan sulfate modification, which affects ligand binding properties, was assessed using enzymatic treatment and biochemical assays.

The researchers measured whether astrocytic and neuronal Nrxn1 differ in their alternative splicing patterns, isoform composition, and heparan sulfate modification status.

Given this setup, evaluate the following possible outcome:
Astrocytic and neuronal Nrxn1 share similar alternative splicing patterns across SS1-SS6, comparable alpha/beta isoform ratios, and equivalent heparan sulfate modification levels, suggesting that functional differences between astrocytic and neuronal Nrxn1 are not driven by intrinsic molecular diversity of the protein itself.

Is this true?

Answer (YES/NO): NO